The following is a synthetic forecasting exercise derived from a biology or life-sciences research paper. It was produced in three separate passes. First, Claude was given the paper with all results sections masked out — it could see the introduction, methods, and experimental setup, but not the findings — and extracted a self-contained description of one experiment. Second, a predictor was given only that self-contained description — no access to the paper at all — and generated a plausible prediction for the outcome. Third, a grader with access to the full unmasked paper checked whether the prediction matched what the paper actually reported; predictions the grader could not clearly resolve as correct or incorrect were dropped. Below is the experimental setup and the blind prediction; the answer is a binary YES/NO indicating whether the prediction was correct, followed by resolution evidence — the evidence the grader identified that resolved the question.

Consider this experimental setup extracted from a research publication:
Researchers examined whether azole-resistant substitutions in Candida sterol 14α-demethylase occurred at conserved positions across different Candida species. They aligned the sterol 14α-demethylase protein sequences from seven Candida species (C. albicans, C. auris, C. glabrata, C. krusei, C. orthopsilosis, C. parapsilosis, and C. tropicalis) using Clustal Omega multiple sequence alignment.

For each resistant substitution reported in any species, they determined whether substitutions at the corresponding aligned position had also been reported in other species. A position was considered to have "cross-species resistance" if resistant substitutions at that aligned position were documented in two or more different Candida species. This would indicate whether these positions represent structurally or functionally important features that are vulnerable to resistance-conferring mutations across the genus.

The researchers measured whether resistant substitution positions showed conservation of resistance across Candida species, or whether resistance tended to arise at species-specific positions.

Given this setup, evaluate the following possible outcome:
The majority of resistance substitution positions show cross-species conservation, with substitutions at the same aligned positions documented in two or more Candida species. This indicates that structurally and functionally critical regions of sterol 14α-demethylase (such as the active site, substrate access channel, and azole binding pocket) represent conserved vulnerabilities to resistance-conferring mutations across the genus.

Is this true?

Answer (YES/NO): NO